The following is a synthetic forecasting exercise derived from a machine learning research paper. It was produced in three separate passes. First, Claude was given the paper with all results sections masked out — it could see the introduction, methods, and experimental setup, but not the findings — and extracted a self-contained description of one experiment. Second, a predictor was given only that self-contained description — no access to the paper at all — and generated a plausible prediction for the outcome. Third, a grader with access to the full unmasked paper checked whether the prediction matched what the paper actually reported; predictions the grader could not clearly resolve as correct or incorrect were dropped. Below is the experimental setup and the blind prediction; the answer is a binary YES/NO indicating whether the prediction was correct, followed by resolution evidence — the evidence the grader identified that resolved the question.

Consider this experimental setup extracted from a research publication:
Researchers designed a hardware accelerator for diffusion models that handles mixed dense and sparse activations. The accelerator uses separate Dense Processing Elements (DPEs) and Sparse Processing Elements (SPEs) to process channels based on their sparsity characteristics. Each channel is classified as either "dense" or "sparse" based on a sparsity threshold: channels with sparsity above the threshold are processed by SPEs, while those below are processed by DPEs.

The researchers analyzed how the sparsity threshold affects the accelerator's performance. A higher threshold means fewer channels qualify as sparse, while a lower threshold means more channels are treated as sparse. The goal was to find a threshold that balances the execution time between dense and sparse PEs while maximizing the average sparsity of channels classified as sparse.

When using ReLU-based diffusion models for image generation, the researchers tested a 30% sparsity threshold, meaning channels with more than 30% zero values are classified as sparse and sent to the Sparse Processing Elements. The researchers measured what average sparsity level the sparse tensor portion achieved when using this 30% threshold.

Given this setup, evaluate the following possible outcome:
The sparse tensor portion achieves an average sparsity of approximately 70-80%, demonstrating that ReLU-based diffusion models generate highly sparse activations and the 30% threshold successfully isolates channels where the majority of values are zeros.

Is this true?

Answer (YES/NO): YES